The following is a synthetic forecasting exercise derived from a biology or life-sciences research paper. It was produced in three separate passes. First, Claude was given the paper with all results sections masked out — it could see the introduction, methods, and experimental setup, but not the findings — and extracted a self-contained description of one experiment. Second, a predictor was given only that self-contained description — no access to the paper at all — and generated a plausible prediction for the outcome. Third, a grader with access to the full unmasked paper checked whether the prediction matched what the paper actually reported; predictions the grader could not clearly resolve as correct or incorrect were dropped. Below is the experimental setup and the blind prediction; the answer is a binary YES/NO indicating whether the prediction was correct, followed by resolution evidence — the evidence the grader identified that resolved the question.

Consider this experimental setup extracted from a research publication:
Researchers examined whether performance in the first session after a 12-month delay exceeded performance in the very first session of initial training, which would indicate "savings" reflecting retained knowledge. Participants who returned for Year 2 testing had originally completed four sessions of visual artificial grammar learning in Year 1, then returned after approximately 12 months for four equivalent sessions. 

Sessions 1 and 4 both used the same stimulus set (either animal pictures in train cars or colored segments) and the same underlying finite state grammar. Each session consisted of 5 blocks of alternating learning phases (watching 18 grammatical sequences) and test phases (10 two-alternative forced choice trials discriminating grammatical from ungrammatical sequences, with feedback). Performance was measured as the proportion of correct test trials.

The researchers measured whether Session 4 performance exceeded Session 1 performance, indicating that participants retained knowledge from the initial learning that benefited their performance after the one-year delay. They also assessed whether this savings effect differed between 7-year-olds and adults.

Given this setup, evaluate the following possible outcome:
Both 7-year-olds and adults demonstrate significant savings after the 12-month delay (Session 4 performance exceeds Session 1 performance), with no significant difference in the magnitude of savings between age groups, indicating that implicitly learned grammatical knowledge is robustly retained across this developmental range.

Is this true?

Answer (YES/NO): YES